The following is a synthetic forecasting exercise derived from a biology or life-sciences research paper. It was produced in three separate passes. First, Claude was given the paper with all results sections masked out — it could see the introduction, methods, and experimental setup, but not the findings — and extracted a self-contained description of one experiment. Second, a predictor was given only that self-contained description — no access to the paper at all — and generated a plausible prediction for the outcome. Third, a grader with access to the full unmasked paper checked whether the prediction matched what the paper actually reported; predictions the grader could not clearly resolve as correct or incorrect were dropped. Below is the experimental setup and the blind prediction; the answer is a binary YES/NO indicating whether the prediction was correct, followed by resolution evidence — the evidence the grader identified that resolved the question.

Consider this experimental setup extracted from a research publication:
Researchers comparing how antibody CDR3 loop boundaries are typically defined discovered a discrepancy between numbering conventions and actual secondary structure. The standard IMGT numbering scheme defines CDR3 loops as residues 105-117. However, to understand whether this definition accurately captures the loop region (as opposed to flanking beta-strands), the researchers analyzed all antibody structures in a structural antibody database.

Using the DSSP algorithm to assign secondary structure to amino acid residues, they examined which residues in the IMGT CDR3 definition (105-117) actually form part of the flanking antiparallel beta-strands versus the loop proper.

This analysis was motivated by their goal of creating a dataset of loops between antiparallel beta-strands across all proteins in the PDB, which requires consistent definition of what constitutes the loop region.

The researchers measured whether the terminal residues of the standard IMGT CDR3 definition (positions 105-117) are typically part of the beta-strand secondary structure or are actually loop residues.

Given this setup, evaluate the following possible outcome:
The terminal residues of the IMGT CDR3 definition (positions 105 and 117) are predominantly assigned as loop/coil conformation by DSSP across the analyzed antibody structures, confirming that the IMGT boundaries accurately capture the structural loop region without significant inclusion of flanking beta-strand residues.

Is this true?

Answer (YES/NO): NO